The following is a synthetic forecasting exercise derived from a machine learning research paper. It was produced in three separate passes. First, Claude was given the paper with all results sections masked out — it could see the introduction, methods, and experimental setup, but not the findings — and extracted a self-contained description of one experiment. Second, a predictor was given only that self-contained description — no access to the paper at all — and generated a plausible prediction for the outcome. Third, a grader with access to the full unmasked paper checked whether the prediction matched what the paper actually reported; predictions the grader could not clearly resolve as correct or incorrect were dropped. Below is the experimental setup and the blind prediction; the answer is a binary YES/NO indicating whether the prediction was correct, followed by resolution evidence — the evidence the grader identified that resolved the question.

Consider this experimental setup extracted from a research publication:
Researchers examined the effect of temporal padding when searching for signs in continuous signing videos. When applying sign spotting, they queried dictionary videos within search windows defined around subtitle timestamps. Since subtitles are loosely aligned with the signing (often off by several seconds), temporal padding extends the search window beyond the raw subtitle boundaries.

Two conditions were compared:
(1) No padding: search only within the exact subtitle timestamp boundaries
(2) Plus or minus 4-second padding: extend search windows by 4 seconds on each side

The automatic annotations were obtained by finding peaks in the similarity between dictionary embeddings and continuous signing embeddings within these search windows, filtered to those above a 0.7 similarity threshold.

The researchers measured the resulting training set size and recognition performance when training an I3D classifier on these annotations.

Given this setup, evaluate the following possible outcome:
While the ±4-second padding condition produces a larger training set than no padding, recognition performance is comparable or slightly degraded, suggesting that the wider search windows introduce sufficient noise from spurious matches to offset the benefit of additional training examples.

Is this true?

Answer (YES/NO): NO